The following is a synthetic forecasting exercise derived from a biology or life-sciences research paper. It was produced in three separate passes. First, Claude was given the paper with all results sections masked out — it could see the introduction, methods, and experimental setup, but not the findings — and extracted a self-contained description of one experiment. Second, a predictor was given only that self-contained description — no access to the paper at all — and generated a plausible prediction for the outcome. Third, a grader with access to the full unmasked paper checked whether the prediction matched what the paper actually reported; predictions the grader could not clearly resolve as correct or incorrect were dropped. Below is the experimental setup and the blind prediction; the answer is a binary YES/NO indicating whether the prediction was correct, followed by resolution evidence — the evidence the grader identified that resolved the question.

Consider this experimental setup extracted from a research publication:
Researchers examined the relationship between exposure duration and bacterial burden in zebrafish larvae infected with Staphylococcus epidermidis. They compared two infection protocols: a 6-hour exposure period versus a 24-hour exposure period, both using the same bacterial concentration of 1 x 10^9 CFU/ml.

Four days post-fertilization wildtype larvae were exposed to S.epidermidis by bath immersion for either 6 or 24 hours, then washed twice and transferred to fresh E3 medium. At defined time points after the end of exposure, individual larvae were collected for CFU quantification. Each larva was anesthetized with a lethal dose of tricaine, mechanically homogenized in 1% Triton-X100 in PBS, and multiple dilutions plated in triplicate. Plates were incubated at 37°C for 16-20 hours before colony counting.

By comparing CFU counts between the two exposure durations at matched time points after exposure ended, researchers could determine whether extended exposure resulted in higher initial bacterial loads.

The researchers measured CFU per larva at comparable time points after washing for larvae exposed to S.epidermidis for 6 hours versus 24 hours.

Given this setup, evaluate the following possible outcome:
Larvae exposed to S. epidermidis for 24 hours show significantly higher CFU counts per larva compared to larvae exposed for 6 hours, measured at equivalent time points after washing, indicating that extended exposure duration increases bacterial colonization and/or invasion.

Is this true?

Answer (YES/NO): YES